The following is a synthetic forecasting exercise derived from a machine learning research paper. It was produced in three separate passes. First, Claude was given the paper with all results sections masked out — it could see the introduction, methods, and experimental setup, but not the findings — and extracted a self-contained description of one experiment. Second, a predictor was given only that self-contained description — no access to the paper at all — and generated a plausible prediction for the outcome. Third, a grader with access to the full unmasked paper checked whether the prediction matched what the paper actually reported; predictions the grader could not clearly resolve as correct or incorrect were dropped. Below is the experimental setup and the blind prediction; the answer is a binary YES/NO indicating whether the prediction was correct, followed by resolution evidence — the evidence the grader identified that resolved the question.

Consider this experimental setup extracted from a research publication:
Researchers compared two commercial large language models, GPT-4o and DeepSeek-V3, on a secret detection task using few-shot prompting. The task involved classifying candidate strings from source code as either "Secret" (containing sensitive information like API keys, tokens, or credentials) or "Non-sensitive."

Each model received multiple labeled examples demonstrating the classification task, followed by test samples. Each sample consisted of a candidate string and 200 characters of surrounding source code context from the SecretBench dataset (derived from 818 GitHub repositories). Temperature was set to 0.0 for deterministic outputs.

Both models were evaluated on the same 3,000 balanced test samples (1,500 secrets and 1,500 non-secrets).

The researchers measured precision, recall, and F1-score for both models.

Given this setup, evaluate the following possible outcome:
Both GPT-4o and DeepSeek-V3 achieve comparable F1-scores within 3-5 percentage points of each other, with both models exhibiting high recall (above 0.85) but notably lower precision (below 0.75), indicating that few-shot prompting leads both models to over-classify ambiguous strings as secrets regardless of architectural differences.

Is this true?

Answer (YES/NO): NO